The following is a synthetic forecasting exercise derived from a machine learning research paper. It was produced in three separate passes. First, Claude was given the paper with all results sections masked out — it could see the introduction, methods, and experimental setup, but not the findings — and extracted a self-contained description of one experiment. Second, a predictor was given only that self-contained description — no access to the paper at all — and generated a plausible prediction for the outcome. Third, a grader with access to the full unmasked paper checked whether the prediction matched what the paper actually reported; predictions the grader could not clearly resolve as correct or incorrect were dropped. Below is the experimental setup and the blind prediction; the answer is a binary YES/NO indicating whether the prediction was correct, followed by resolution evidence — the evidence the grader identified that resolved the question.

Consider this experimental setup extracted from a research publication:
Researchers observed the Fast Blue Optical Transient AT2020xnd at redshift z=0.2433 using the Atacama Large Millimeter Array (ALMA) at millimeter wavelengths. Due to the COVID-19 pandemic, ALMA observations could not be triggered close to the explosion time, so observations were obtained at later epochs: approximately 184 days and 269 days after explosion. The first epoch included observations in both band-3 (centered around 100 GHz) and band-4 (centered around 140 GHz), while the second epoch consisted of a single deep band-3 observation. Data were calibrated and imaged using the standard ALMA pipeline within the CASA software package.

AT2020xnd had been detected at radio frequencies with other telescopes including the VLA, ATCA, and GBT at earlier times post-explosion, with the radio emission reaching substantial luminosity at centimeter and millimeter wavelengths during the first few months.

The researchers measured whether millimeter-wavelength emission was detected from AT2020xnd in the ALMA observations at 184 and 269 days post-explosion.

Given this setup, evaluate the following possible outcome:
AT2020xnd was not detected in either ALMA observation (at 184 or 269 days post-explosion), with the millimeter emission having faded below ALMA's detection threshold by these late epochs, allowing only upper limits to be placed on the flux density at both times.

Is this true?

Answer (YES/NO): YES